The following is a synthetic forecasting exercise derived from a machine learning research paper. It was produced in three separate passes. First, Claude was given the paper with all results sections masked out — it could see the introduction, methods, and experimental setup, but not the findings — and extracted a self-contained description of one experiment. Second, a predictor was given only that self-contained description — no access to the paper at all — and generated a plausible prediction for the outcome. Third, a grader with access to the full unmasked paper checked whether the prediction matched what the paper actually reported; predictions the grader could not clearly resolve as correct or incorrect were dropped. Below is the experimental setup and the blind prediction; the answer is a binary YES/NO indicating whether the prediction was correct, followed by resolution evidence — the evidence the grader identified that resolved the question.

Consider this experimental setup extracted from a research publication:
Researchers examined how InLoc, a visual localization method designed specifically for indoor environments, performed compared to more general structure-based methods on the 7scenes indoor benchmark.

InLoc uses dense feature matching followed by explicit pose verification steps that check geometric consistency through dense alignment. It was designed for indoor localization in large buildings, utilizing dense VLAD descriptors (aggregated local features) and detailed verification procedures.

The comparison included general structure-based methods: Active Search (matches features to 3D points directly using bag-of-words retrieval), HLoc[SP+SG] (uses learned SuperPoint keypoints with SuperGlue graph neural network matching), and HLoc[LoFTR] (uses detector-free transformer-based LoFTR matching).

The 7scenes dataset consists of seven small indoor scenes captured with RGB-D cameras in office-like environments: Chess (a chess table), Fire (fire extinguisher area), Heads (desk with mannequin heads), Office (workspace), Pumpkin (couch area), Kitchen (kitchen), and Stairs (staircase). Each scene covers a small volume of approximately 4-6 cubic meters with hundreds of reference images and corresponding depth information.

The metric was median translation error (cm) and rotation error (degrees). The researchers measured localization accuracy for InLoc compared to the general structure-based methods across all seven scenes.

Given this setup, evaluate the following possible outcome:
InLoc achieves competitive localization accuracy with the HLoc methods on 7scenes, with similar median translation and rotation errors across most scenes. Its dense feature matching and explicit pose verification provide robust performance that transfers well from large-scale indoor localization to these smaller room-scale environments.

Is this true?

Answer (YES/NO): NO